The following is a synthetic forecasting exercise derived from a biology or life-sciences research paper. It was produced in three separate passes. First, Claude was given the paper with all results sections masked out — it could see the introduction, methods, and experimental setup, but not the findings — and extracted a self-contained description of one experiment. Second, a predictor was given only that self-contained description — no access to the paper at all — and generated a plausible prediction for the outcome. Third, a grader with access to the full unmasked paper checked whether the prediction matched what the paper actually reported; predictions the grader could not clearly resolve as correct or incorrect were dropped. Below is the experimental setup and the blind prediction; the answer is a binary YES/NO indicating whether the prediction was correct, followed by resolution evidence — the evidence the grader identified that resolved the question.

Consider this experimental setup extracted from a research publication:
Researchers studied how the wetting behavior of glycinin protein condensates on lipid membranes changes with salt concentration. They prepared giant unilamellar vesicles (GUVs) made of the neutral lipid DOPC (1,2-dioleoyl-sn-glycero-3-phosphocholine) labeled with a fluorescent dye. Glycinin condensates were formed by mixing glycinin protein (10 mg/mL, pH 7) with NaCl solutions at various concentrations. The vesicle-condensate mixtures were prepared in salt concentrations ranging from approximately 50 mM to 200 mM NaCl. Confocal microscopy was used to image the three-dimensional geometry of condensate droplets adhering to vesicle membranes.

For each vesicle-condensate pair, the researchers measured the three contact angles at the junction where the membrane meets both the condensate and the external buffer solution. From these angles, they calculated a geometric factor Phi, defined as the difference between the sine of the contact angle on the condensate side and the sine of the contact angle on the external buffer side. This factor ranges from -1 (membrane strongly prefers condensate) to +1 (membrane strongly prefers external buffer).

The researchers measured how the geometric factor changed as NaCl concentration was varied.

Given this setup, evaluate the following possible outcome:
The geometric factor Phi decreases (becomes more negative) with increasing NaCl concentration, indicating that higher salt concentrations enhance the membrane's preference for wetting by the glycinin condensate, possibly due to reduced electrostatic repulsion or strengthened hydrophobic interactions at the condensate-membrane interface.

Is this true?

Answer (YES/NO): YES